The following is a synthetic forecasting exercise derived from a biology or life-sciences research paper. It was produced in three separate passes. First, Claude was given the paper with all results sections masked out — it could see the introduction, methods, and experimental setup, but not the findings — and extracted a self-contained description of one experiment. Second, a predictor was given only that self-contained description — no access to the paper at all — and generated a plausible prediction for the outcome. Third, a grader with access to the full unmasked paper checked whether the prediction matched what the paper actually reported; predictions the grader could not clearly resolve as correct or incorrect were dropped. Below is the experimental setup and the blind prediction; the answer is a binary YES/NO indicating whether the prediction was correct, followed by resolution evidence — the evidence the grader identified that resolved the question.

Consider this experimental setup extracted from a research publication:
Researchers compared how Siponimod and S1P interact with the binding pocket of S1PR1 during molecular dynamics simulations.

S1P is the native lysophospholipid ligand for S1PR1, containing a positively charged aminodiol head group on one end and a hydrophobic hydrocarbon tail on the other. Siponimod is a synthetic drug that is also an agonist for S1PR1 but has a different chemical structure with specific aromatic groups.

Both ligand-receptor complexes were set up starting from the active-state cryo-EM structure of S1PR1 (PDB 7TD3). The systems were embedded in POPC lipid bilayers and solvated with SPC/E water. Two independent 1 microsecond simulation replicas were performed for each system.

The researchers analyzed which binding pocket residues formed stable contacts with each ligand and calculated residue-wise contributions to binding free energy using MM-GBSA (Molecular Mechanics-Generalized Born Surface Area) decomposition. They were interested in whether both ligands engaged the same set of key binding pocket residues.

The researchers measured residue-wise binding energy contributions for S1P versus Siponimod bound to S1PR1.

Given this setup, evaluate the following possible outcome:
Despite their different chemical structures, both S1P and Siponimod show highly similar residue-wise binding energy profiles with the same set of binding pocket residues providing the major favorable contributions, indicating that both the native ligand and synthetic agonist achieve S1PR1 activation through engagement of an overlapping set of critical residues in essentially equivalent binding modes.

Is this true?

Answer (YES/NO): NO